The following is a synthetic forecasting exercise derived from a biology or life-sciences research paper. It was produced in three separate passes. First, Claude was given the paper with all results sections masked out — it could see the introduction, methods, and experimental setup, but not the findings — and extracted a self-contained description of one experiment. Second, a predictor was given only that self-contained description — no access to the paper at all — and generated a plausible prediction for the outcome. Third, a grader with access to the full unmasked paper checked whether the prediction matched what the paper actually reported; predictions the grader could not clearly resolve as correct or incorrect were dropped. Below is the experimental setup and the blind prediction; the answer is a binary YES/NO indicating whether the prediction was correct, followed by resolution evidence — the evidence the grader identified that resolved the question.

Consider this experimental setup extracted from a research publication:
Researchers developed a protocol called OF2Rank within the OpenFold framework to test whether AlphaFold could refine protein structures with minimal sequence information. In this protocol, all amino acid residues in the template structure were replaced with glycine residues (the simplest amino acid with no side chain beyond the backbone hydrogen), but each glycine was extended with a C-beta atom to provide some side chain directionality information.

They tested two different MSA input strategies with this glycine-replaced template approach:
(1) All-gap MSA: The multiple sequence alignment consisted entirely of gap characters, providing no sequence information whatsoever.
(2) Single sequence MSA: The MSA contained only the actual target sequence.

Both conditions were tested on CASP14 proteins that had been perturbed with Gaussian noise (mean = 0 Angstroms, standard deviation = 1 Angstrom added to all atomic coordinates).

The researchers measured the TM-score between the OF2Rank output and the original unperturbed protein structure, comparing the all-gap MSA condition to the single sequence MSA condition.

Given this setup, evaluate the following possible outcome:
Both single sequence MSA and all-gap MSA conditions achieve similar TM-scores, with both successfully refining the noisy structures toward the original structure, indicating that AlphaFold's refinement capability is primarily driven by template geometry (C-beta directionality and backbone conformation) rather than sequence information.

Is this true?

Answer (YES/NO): YES